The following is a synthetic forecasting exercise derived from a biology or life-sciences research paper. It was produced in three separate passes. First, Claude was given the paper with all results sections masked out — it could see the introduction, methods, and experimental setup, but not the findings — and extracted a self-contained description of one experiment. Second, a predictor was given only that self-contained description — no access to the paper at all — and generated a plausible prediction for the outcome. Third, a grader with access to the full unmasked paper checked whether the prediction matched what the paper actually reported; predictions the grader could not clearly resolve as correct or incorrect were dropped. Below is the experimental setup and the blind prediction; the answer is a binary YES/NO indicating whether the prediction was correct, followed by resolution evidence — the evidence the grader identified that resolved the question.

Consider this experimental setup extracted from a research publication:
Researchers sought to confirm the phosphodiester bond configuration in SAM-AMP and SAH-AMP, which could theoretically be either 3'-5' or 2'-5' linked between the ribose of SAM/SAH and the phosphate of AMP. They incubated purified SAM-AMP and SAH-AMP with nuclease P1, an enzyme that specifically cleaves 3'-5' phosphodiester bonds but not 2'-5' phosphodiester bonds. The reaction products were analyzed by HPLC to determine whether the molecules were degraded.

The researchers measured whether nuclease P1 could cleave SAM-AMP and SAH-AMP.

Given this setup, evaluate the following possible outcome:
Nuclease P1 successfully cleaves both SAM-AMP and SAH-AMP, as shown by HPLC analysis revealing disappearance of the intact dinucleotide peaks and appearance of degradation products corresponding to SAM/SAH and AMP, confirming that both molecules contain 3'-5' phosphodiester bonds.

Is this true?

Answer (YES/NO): YES